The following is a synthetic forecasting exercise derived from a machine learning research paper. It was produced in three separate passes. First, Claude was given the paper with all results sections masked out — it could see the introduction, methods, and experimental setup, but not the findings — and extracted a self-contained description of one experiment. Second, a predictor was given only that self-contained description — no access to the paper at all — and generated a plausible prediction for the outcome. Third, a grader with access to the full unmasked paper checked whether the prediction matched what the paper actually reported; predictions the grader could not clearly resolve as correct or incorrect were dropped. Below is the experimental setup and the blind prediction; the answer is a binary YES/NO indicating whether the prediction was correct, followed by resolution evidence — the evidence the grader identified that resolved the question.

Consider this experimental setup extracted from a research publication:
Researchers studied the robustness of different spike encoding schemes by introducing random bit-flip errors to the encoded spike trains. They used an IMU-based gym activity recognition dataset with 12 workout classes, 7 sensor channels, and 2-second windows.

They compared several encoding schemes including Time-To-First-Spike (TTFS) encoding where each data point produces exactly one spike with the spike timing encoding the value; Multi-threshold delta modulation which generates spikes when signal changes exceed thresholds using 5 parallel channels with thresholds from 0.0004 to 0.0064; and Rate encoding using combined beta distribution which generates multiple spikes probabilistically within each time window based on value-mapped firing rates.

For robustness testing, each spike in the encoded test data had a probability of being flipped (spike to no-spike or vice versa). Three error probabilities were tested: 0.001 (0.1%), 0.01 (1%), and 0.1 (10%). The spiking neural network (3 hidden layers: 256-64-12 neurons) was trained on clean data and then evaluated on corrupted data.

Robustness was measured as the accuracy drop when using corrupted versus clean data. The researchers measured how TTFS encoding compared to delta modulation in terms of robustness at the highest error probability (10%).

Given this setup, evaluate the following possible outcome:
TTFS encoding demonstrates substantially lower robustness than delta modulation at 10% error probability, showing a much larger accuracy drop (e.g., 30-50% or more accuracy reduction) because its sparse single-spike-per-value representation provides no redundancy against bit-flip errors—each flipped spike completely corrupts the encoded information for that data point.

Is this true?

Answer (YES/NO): YES